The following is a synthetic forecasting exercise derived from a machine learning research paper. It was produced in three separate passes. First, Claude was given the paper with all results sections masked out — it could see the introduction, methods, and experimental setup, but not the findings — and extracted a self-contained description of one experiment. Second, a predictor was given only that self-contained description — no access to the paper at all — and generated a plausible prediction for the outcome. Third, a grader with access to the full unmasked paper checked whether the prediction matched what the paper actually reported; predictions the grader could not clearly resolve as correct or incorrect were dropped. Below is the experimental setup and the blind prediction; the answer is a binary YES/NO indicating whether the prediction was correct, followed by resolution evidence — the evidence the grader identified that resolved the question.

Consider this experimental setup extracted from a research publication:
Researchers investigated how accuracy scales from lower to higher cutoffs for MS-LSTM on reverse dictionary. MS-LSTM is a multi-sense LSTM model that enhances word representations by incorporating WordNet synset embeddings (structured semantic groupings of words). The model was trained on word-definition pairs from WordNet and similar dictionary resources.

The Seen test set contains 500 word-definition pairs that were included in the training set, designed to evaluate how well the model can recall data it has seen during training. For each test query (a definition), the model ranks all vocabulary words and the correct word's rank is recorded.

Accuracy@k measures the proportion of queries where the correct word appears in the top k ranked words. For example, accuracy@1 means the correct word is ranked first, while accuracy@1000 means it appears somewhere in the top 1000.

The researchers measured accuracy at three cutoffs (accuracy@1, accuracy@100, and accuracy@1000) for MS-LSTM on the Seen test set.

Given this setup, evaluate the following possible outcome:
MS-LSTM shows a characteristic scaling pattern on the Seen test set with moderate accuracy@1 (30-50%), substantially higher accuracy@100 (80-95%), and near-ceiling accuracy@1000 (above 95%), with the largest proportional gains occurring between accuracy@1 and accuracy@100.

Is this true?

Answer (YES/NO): NO